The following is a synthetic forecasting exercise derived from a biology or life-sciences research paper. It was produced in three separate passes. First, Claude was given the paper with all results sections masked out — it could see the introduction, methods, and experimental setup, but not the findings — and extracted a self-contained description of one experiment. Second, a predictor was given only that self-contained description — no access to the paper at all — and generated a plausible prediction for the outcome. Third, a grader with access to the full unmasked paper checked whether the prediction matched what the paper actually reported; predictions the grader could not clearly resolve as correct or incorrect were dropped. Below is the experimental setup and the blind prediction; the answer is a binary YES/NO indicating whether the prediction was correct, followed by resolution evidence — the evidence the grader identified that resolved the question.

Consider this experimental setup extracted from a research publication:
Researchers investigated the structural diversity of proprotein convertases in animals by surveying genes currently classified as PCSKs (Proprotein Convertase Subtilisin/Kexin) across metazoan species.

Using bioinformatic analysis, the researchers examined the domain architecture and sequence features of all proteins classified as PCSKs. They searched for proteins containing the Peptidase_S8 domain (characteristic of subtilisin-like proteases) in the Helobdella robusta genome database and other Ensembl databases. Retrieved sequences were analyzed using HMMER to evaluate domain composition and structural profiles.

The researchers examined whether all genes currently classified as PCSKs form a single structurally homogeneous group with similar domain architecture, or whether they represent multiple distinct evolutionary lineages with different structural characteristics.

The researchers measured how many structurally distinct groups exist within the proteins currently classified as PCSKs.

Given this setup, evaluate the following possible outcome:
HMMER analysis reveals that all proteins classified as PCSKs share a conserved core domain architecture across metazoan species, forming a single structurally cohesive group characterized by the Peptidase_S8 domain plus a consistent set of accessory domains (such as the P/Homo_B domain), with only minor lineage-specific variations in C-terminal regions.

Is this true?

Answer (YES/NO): NO